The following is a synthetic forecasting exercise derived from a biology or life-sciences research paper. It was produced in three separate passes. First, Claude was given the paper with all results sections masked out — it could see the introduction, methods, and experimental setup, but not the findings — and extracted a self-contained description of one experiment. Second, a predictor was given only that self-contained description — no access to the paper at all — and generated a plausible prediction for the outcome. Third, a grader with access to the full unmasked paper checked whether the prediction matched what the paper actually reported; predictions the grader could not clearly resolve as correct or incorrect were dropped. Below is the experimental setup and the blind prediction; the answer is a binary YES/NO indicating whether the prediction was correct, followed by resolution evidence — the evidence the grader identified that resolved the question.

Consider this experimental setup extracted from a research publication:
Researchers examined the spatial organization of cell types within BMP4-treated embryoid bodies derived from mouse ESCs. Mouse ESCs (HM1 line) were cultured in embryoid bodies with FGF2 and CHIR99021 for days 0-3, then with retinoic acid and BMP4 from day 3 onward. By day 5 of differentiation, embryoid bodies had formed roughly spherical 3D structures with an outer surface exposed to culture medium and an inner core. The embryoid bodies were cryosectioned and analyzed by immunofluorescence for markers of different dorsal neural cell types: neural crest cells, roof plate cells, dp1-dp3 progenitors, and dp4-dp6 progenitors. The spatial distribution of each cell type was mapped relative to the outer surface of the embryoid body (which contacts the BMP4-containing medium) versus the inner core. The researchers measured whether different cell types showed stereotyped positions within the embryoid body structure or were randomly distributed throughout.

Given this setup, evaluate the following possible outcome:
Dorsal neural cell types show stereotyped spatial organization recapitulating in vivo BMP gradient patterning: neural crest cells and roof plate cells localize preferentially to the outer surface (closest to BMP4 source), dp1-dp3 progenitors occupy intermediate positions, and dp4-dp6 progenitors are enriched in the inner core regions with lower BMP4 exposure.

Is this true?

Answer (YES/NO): YES